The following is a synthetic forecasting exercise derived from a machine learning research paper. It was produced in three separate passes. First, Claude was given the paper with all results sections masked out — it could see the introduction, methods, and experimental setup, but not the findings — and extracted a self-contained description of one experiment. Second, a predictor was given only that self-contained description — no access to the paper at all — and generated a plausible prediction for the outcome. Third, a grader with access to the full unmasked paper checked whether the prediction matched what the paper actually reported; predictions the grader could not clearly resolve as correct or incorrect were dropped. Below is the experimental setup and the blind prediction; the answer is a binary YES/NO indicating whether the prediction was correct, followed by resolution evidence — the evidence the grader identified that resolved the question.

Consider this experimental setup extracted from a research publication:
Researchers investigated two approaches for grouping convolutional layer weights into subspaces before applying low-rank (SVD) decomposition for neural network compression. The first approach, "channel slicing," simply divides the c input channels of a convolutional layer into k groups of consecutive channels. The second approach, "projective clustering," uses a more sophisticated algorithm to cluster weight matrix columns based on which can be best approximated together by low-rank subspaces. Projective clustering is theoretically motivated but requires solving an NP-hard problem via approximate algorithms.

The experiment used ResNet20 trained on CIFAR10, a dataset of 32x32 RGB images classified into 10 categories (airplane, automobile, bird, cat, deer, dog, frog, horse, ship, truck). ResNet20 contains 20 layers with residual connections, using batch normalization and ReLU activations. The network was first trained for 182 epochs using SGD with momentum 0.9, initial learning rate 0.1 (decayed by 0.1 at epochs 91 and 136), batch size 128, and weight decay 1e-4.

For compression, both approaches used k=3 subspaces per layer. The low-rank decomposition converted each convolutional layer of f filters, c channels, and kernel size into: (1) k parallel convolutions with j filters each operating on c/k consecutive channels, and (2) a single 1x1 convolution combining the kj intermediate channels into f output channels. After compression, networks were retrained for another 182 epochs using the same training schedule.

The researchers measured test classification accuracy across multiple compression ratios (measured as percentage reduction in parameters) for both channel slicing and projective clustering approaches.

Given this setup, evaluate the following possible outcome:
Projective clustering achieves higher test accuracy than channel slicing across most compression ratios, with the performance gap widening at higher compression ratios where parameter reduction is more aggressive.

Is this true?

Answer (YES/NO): NO